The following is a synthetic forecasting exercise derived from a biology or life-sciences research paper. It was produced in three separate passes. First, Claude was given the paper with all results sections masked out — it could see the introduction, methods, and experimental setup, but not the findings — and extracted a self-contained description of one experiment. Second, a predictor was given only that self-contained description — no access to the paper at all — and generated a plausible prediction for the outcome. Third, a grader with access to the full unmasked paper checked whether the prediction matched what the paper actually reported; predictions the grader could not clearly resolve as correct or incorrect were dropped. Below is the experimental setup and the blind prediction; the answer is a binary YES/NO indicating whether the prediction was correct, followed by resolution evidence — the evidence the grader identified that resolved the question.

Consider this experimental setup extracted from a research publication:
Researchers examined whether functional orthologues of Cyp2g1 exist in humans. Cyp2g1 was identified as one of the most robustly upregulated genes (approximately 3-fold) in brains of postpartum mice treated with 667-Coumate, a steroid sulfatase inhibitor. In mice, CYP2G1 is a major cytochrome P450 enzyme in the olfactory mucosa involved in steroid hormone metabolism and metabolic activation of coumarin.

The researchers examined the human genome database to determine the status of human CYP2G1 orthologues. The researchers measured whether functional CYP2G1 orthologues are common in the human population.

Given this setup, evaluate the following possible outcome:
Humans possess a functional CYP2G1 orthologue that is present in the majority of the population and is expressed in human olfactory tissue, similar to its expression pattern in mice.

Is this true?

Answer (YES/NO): NO